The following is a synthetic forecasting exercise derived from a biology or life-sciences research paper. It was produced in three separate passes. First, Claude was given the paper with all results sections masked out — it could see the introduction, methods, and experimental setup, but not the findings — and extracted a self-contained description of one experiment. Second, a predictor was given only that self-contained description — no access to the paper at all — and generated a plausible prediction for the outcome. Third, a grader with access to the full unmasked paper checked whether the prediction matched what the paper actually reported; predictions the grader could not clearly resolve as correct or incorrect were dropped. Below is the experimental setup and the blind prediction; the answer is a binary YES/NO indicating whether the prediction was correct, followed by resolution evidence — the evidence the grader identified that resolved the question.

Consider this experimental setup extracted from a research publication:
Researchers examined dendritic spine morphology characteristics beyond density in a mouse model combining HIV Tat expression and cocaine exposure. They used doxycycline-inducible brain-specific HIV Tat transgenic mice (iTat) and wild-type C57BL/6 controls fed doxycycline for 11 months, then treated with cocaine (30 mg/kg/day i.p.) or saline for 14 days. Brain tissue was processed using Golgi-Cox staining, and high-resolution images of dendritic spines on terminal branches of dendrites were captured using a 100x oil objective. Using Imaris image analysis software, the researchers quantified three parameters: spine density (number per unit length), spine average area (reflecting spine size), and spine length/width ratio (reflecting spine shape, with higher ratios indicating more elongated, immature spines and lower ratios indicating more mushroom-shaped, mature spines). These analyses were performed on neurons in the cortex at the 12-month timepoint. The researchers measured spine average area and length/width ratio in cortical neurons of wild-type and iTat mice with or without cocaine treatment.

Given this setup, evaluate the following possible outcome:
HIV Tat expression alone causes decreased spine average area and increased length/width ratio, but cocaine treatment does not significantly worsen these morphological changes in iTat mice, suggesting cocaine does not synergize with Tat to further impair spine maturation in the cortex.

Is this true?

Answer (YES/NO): NO